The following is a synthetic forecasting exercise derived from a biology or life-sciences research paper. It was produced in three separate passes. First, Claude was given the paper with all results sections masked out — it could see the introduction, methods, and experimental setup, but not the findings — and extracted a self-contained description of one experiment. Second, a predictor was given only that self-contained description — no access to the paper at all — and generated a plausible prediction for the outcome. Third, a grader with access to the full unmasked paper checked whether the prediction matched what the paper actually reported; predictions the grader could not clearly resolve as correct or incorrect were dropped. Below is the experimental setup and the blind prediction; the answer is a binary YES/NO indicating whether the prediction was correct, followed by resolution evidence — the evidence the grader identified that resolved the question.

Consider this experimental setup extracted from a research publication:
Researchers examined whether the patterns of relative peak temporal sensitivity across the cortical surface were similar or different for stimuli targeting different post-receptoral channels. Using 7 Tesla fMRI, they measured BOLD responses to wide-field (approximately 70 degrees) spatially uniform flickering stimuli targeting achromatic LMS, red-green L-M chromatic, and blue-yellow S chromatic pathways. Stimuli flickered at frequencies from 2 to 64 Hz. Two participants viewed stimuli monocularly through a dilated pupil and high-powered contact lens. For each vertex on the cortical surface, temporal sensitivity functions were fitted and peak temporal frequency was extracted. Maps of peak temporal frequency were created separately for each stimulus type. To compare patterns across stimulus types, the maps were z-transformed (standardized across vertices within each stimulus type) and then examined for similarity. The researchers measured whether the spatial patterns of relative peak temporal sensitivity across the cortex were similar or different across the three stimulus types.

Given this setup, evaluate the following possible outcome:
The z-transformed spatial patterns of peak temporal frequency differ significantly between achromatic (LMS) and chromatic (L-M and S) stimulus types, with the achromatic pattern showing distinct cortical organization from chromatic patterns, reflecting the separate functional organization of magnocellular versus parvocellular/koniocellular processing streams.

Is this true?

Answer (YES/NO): NO